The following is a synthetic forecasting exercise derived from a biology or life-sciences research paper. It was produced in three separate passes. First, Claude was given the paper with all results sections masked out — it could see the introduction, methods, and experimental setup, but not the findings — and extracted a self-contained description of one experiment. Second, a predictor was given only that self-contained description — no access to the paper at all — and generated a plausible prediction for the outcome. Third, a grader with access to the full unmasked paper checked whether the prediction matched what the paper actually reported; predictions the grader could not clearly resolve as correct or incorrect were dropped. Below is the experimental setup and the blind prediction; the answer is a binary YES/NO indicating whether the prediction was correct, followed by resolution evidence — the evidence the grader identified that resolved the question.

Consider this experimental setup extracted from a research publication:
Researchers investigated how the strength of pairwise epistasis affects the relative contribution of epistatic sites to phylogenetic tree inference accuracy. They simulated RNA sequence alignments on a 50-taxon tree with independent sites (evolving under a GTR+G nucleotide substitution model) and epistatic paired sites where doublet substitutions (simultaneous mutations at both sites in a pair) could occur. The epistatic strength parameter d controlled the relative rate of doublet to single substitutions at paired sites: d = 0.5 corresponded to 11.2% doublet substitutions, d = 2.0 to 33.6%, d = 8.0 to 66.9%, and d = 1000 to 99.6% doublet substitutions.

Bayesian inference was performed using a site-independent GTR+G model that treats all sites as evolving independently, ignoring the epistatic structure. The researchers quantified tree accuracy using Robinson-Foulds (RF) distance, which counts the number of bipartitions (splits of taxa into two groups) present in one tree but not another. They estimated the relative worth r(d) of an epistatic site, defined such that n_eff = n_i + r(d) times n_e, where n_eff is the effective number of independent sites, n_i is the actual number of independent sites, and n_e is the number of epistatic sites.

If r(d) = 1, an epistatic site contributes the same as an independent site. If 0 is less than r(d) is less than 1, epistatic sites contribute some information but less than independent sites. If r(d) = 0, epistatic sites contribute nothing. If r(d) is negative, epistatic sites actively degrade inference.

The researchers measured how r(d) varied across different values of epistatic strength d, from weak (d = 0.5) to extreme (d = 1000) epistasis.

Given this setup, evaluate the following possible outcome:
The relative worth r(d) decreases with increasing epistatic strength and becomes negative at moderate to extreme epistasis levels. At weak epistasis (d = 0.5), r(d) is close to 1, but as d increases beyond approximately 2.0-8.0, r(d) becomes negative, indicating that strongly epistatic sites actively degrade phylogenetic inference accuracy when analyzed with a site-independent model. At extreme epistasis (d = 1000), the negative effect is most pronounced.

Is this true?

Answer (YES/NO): NO